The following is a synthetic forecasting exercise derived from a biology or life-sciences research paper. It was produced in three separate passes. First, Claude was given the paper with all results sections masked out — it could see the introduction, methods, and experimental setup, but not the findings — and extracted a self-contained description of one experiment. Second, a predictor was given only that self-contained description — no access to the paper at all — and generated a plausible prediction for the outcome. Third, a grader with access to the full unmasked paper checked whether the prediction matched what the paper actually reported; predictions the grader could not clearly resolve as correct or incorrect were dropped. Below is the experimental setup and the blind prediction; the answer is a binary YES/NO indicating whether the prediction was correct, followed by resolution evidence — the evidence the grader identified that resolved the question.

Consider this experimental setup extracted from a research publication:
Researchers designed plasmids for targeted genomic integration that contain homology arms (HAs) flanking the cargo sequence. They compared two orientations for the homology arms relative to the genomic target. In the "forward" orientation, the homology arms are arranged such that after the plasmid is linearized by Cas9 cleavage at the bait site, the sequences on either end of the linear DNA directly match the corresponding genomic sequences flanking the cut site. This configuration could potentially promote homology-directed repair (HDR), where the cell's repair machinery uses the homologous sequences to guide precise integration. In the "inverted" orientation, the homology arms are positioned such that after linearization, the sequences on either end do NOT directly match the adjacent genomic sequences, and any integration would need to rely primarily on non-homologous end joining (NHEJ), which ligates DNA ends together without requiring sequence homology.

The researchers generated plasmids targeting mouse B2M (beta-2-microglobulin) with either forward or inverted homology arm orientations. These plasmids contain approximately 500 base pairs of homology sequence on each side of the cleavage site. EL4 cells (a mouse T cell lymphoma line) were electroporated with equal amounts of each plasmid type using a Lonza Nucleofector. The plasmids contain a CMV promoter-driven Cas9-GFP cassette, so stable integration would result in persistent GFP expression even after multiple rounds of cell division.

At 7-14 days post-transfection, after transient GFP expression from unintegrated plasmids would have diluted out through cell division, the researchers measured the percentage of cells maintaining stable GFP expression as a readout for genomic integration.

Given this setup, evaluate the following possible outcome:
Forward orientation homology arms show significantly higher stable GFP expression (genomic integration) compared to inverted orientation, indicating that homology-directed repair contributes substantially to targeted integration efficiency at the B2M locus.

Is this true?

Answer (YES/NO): NO